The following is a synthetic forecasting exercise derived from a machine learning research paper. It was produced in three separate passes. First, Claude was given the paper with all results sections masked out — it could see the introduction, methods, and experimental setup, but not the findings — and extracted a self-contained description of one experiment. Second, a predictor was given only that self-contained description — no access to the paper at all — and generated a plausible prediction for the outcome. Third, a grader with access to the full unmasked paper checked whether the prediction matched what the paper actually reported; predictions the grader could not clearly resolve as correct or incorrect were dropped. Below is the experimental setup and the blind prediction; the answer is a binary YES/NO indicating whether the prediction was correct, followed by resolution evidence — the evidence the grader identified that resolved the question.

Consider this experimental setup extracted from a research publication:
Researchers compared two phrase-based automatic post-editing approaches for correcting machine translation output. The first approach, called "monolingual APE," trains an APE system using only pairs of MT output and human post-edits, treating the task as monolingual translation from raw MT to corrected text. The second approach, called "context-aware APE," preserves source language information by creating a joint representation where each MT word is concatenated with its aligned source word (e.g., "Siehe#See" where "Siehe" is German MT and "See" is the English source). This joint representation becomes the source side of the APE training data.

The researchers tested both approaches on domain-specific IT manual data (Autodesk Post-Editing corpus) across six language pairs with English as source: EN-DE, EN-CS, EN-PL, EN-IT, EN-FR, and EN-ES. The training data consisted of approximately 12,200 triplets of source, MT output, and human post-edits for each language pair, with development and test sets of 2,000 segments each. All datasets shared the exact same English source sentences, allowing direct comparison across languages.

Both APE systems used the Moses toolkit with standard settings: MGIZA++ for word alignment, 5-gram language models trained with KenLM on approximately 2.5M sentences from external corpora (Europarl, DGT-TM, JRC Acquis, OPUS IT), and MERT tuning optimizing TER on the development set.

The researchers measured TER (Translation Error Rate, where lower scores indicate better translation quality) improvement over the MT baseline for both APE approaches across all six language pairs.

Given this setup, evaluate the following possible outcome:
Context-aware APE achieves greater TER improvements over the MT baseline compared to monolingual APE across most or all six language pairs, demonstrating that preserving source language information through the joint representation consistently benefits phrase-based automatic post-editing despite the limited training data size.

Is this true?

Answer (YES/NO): YES